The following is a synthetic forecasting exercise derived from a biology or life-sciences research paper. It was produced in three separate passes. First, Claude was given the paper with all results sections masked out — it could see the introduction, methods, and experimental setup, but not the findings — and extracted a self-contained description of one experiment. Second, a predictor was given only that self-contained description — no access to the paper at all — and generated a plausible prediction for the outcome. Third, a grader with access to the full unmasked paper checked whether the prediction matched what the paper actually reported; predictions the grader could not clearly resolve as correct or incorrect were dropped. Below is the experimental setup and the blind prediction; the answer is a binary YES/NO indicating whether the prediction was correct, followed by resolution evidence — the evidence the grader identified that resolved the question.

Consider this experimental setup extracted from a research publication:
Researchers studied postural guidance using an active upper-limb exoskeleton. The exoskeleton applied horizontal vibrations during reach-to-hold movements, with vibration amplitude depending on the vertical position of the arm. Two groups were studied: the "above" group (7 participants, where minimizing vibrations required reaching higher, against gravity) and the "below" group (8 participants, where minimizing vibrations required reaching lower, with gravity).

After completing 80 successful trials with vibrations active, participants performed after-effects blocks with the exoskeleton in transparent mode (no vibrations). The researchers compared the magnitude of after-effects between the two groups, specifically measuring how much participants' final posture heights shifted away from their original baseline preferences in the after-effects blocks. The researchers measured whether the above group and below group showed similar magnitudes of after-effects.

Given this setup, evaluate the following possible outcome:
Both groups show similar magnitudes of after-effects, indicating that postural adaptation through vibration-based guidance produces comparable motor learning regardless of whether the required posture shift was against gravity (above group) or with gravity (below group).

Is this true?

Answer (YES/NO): NO